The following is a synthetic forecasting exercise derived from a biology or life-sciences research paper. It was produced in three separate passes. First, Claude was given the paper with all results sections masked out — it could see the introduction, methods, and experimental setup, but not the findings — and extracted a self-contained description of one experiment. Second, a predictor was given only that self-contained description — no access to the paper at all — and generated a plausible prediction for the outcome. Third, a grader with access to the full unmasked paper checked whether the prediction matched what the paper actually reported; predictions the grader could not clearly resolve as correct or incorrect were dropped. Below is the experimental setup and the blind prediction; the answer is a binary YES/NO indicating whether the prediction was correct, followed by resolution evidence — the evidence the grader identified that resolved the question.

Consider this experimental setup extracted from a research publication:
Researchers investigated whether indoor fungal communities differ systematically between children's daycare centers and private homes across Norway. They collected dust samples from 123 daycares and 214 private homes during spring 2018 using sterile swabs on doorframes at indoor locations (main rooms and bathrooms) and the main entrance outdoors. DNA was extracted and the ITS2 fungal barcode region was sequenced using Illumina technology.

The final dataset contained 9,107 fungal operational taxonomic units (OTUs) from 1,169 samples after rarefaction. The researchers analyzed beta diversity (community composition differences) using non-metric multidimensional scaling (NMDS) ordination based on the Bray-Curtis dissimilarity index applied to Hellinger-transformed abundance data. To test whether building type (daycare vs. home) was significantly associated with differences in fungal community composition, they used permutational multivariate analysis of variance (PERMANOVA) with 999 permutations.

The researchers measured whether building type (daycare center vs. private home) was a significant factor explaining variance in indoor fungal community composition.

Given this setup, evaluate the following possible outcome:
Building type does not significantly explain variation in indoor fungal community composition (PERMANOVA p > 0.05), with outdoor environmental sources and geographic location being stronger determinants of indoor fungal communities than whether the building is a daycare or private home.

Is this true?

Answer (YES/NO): NO